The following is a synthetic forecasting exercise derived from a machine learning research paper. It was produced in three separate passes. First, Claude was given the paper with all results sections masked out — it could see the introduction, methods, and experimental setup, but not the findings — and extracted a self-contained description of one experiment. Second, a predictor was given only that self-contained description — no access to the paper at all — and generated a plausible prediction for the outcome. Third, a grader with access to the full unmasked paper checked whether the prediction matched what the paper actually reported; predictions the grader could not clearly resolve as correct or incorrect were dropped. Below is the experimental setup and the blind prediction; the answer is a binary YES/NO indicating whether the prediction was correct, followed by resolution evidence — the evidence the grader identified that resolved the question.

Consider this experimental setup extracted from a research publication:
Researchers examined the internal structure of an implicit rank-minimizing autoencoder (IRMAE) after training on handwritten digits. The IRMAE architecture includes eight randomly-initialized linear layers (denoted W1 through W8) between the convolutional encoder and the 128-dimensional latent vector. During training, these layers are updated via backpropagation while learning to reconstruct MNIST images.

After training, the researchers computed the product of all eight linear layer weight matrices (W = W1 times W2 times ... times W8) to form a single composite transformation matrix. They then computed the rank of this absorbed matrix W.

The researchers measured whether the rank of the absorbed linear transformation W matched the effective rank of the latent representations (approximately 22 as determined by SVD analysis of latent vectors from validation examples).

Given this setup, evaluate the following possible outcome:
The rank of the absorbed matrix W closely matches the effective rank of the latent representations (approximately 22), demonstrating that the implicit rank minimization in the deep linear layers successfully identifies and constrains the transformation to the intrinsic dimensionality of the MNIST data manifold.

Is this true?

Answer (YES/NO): YES